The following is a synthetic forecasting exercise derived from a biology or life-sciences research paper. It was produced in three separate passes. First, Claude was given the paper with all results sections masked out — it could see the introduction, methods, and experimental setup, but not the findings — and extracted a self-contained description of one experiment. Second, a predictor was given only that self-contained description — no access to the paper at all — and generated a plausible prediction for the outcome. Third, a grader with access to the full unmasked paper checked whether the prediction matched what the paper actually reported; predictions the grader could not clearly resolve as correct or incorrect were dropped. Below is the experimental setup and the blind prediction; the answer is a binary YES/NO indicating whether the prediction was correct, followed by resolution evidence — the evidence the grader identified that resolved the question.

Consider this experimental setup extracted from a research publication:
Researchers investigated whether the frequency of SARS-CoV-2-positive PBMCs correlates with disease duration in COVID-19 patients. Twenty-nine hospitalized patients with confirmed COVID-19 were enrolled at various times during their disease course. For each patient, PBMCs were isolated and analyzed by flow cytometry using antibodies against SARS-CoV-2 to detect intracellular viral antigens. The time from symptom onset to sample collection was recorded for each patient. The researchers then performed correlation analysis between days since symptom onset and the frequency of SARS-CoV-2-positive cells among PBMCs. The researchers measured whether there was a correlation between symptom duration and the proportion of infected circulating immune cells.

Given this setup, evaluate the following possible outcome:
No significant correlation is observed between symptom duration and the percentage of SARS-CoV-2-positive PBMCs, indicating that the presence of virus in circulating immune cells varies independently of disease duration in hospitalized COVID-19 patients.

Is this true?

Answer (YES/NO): NO